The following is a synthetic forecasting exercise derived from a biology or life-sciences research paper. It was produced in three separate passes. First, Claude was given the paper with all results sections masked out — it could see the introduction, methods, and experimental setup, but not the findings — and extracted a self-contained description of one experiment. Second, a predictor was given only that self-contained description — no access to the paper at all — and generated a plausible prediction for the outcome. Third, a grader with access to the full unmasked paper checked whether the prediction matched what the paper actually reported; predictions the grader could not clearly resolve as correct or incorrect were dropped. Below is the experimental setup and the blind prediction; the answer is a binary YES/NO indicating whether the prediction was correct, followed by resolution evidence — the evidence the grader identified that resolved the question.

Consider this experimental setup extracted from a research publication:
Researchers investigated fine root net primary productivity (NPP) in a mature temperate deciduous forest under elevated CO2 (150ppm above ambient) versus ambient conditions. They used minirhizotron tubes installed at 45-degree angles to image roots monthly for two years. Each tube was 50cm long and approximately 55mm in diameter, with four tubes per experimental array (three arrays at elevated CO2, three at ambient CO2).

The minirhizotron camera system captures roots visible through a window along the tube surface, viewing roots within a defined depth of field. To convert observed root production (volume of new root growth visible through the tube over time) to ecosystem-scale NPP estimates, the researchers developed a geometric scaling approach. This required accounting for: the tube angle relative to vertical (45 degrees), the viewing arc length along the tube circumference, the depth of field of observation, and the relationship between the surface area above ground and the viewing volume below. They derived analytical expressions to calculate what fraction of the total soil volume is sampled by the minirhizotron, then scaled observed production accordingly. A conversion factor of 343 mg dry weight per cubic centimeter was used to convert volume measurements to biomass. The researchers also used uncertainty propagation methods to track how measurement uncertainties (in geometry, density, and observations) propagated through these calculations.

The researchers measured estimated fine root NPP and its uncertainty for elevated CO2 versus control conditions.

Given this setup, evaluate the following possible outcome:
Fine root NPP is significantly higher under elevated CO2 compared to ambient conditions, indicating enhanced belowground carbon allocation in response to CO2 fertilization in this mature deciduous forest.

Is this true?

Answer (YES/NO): NO